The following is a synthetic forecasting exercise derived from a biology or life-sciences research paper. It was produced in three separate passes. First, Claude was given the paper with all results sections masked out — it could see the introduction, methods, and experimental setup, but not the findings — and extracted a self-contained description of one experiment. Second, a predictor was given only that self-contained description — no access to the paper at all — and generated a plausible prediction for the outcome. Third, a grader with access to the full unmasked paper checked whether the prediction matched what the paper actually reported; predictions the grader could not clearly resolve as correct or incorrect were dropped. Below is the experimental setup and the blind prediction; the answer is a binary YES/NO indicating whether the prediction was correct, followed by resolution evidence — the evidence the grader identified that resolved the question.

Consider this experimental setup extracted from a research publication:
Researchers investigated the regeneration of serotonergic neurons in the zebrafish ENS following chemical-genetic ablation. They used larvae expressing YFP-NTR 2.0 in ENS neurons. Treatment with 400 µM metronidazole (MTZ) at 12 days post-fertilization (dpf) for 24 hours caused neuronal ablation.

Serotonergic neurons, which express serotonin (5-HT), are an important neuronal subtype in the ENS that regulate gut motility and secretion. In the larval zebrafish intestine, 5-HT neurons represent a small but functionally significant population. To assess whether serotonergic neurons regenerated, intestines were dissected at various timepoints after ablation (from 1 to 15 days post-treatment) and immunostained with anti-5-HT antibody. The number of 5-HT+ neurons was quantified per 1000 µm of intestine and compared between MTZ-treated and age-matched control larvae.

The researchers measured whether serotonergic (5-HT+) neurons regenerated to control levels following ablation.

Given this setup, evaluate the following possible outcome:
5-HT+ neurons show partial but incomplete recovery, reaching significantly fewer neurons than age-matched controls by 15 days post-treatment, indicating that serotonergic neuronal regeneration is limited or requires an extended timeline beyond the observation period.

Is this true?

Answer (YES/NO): YES